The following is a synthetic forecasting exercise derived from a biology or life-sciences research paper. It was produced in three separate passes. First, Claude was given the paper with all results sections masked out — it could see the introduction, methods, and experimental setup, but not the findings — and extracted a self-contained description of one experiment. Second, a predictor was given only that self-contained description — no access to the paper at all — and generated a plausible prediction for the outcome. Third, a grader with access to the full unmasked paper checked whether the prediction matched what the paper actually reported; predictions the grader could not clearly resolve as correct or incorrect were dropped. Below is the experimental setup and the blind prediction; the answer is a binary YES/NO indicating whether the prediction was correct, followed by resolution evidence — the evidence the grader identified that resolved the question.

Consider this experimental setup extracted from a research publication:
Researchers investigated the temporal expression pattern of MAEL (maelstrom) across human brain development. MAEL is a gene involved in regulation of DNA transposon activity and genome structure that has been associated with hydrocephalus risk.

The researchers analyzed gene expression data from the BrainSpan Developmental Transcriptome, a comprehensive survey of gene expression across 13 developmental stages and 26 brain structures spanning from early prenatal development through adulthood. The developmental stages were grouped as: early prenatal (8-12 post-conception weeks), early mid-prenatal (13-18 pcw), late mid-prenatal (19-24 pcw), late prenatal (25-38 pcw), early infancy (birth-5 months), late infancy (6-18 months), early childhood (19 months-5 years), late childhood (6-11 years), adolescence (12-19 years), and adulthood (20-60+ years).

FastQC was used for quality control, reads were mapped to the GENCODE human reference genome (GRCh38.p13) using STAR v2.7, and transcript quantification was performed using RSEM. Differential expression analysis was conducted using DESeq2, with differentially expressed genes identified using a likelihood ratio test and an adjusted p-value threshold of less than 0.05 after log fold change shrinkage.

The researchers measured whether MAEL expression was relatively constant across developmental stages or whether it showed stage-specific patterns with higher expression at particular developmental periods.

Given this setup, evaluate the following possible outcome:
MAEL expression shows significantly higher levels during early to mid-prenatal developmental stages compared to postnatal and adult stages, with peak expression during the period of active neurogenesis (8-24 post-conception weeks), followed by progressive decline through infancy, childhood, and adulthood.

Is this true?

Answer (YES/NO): NO